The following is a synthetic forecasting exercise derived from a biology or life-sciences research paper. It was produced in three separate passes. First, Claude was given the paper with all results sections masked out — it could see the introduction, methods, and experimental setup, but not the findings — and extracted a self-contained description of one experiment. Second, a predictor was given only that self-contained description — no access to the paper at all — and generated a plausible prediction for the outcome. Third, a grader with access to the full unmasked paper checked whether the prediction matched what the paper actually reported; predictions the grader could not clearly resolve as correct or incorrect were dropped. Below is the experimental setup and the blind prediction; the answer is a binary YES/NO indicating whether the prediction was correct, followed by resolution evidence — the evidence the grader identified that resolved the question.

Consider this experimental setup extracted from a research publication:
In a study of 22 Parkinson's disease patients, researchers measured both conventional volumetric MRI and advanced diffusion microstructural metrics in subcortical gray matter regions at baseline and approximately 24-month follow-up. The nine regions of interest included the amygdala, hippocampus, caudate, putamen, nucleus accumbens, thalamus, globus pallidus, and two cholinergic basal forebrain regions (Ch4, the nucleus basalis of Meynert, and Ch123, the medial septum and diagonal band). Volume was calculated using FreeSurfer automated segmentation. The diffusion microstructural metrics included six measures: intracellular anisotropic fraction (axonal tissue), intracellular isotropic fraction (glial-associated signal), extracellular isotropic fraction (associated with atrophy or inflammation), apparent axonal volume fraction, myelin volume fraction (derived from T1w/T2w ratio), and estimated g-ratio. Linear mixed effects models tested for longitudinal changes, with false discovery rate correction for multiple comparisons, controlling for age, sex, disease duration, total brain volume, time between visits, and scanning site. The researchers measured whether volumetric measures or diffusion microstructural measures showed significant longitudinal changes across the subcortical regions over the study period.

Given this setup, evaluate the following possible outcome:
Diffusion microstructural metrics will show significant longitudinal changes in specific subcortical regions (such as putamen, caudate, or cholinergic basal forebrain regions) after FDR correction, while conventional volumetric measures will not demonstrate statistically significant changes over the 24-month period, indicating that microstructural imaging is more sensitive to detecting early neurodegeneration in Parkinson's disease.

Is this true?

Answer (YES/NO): NO